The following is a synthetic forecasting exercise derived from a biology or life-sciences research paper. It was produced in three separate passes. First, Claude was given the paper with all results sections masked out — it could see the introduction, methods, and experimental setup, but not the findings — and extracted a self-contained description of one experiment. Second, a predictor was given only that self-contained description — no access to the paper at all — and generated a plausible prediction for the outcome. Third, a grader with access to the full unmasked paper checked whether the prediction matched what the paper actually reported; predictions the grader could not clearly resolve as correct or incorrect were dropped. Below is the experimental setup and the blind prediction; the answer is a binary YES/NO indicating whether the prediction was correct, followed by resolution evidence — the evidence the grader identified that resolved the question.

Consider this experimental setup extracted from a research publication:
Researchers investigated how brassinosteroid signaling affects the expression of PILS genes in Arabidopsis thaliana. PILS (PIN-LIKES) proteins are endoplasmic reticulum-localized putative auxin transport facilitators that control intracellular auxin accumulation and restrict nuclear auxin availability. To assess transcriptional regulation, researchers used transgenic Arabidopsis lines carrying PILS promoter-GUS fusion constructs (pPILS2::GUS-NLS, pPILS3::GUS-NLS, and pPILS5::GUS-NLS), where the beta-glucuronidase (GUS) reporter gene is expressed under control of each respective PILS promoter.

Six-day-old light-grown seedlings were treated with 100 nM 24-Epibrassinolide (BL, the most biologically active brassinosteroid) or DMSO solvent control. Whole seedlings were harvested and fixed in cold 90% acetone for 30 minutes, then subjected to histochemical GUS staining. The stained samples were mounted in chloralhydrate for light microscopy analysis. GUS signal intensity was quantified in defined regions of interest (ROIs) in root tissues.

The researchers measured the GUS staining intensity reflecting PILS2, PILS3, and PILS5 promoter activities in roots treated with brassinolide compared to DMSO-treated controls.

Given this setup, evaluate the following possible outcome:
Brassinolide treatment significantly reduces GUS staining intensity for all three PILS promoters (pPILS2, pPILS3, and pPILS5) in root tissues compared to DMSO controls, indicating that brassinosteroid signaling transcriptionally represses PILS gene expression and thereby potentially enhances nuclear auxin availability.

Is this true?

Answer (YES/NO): YES